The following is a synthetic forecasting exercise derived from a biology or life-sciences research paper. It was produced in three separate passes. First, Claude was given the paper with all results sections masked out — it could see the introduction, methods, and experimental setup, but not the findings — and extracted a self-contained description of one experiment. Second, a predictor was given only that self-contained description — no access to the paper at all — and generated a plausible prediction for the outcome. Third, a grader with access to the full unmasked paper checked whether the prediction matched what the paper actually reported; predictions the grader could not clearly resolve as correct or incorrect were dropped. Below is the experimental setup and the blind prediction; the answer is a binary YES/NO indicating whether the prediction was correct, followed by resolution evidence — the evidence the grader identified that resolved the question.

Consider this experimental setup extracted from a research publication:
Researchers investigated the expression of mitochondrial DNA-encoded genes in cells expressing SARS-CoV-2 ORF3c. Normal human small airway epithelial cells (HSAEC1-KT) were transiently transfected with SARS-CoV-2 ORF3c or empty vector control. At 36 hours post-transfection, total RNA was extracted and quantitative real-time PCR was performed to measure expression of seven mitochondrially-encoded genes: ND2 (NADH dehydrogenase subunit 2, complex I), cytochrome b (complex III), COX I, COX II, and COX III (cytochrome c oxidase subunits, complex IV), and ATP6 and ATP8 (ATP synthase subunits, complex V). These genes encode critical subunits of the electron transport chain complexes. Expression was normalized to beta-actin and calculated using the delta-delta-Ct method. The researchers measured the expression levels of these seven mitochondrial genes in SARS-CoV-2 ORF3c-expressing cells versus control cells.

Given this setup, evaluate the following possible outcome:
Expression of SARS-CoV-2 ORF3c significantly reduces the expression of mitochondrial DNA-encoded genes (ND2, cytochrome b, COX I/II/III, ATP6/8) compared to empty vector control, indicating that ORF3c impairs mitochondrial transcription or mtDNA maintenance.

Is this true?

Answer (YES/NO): NO